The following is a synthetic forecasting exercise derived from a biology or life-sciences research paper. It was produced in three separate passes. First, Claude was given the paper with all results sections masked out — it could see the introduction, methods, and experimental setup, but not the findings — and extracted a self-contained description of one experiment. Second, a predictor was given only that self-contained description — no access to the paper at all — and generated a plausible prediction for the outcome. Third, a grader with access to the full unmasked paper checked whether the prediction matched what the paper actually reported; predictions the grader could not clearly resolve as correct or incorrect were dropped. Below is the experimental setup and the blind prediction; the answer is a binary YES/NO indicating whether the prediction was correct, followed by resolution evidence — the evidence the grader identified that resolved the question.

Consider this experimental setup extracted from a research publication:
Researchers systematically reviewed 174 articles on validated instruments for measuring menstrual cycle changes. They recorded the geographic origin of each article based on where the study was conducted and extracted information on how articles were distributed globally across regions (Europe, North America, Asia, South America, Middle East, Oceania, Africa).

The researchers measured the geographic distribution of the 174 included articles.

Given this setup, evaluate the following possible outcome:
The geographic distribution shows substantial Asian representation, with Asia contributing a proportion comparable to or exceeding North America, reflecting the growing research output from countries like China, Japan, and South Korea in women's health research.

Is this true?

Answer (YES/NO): NO